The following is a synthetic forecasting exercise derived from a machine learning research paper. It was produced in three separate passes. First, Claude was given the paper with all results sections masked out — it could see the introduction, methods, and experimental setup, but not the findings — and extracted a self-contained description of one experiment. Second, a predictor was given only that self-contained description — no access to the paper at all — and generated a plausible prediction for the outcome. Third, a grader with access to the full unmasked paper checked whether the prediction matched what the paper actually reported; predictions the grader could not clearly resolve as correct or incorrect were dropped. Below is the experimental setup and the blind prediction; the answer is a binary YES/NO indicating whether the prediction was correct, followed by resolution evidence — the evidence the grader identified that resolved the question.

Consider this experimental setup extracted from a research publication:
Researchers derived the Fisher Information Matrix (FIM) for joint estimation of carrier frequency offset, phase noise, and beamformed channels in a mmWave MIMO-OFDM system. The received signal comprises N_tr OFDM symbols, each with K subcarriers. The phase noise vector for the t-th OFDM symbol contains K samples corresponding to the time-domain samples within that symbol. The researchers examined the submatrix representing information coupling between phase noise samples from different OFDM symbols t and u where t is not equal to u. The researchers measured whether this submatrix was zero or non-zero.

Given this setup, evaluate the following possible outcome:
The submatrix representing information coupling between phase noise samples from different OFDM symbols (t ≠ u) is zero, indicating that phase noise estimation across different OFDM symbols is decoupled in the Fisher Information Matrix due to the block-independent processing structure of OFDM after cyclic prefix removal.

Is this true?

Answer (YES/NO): YES